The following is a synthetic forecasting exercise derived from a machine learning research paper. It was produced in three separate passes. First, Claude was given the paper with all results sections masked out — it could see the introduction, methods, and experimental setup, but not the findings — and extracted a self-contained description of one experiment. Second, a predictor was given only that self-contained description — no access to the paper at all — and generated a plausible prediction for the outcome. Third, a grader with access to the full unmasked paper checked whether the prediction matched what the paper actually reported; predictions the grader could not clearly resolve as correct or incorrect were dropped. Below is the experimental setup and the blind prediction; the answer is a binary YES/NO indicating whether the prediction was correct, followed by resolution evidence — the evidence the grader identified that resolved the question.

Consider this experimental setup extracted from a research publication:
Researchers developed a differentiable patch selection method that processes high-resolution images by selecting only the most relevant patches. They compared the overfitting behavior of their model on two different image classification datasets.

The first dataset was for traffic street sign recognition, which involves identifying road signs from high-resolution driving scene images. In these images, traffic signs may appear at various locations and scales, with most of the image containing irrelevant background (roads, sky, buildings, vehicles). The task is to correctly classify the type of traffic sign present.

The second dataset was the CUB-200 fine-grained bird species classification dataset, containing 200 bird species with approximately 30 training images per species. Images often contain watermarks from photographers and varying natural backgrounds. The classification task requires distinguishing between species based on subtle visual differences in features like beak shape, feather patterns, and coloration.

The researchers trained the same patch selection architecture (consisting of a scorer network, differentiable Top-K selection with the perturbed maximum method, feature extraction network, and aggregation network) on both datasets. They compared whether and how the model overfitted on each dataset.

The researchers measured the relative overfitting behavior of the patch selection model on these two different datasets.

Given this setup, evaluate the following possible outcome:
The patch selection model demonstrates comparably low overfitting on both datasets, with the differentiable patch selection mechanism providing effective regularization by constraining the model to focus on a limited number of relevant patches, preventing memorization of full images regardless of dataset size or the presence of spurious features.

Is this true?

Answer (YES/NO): NO